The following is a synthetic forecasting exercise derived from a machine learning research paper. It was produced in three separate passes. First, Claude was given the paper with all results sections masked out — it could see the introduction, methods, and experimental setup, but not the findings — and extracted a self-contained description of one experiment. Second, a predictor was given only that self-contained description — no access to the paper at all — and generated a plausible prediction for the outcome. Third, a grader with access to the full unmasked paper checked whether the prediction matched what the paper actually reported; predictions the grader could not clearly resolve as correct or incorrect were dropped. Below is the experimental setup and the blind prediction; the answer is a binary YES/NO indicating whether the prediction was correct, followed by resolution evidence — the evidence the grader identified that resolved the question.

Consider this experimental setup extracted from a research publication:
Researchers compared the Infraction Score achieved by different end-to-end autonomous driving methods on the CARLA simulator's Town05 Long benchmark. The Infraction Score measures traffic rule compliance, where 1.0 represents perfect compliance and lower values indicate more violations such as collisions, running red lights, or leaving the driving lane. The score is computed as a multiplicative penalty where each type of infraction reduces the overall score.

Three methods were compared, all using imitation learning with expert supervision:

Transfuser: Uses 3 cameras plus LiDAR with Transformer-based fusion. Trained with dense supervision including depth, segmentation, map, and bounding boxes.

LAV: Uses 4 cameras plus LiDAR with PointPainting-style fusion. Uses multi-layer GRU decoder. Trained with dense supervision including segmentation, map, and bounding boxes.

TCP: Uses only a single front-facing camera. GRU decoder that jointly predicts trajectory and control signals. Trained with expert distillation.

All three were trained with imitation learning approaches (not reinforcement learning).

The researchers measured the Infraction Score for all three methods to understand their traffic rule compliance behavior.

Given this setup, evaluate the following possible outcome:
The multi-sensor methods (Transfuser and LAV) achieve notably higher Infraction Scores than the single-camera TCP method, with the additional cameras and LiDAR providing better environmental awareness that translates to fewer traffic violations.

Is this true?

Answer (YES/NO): NO